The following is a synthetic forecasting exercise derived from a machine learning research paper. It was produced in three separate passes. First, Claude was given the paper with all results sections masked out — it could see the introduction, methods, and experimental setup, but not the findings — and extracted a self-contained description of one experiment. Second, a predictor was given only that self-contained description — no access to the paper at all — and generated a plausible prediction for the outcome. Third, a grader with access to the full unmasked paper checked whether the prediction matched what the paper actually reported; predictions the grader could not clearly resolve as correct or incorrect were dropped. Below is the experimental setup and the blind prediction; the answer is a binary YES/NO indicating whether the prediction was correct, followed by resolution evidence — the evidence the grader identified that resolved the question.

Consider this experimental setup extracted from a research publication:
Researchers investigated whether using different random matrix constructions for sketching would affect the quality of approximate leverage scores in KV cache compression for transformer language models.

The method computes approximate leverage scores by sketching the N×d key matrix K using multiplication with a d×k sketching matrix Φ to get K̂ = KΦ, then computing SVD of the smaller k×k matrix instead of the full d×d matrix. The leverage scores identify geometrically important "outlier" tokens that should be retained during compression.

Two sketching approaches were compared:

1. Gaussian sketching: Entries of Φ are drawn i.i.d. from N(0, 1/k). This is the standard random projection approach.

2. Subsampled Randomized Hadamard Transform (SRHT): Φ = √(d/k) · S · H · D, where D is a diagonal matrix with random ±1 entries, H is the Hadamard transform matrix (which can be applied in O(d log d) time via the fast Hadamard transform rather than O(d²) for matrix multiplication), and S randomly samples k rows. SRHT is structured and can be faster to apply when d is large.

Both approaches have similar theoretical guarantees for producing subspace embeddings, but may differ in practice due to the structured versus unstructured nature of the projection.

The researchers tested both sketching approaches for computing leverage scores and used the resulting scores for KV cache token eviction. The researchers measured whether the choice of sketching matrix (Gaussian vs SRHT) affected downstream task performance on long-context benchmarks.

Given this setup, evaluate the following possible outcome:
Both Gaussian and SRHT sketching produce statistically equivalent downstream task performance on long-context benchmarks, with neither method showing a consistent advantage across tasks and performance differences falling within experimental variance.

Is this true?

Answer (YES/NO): YES